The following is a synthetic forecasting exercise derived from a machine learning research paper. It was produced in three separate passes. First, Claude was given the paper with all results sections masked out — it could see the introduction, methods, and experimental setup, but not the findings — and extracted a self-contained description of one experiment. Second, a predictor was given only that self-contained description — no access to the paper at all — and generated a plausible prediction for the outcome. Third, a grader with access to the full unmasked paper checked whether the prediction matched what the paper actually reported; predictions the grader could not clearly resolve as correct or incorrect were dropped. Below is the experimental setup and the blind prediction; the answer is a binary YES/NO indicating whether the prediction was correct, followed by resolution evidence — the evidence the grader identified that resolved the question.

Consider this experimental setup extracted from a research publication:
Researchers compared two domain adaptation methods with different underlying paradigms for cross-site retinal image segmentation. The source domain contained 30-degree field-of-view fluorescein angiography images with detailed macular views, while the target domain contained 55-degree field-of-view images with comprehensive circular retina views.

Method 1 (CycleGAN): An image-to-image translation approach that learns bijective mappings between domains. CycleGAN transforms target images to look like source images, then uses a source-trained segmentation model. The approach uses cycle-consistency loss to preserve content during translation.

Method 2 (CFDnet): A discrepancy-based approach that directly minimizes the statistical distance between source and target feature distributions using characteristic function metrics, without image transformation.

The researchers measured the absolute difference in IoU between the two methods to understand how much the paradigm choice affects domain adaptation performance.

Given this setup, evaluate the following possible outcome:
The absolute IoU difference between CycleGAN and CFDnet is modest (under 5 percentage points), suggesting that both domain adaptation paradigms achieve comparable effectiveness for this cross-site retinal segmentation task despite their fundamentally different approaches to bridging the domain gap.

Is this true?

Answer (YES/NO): NO